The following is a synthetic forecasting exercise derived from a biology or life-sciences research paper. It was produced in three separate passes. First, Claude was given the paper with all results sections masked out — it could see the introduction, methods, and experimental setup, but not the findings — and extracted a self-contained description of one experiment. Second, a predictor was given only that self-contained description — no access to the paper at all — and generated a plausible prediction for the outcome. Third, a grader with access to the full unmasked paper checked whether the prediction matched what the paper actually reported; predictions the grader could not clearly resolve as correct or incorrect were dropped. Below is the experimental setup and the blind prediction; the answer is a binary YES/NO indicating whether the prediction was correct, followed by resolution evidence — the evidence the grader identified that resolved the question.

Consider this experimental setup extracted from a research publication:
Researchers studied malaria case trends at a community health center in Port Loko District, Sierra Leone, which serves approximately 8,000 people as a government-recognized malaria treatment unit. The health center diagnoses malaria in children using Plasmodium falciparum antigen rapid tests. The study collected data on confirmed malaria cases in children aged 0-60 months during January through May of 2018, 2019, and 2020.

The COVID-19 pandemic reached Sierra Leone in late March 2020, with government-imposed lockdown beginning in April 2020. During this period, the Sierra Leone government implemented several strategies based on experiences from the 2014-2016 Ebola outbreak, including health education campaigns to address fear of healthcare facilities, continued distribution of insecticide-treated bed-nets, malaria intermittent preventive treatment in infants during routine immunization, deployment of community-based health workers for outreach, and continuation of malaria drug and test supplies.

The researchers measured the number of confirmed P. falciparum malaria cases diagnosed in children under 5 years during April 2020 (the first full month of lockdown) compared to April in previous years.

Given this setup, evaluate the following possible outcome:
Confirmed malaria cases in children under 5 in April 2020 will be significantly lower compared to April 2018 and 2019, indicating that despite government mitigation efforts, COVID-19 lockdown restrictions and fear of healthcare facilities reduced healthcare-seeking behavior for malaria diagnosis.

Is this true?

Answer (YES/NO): NO